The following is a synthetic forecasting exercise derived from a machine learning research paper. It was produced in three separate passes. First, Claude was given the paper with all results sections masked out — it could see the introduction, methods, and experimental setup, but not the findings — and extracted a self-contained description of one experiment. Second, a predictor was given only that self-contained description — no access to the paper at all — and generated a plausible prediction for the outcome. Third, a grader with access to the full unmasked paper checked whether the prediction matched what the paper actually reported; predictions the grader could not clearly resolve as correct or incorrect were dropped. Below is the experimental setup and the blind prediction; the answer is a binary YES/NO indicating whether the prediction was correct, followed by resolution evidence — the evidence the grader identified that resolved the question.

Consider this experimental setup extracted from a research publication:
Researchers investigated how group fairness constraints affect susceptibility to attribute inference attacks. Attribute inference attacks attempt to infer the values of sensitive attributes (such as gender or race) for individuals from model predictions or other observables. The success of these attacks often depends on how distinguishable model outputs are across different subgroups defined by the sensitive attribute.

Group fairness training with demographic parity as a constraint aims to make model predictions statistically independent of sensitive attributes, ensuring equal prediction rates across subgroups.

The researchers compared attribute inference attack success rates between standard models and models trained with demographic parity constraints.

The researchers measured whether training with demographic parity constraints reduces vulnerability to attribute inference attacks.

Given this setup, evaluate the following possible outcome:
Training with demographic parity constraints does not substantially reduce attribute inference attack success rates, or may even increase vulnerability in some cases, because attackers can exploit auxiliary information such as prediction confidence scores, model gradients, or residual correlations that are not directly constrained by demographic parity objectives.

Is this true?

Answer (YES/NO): NO